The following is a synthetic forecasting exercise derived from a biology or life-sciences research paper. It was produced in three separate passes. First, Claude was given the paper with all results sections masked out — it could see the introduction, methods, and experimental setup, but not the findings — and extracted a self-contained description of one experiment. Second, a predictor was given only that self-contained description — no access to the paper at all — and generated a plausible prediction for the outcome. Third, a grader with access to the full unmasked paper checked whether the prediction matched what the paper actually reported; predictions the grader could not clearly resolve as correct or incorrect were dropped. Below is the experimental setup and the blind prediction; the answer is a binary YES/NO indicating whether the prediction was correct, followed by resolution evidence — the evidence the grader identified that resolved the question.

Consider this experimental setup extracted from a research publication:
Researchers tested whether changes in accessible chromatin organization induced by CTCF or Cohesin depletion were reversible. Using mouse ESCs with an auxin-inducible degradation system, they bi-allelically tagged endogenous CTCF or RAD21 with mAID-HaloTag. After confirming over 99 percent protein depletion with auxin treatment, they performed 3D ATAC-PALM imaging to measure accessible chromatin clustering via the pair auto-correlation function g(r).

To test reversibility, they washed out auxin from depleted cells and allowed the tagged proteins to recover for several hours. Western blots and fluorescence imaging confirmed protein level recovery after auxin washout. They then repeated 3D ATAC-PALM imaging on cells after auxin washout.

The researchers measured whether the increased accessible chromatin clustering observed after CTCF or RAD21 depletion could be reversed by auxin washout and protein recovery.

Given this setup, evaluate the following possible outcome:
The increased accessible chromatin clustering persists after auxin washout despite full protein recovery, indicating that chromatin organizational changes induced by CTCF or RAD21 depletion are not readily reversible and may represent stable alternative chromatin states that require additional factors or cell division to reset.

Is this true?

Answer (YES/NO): NO